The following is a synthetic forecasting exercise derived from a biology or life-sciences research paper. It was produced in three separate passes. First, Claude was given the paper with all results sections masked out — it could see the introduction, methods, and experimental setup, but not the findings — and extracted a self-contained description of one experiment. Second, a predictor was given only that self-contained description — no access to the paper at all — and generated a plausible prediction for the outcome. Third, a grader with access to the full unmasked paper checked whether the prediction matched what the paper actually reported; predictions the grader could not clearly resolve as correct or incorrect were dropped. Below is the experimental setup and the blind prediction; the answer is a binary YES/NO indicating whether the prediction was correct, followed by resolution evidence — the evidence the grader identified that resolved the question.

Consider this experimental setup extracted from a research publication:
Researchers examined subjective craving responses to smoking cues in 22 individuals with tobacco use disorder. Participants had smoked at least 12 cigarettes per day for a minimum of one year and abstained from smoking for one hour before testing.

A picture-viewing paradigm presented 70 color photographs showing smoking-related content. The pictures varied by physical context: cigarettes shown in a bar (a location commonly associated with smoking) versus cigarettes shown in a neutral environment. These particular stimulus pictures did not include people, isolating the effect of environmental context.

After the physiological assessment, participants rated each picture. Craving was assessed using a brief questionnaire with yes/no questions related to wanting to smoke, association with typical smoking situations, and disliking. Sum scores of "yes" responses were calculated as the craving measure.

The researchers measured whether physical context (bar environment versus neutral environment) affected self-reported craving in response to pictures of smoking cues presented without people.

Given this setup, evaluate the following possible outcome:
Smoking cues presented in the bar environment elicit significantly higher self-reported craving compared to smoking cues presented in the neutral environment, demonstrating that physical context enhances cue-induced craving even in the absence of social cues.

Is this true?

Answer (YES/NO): YES